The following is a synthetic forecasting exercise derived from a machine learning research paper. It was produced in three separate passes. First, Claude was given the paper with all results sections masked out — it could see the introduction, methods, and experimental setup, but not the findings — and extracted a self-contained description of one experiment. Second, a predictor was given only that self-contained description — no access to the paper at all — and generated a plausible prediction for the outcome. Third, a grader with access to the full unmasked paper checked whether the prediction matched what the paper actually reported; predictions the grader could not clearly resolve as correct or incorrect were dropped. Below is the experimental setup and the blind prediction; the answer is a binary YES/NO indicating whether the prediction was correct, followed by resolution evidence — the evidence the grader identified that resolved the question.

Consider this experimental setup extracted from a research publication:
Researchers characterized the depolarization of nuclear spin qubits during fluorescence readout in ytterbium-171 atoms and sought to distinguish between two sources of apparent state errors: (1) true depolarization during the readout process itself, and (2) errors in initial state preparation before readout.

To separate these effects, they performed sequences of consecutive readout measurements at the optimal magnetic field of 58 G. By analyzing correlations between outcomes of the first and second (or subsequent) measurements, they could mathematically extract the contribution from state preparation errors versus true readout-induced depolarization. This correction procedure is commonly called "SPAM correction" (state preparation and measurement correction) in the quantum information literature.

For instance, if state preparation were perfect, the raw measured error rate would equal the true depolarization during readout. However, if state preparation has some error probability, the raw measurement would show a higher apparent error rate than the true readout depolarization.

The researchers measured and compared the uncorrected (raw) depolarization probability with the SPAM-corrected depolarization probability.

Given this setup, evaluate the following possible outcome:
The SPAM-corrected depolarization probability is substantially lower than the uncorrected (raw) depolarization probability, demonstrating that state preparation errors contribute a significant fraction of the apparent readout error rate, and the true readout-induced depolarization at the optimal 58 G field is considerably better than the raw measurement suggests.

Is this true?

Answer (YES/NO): YES